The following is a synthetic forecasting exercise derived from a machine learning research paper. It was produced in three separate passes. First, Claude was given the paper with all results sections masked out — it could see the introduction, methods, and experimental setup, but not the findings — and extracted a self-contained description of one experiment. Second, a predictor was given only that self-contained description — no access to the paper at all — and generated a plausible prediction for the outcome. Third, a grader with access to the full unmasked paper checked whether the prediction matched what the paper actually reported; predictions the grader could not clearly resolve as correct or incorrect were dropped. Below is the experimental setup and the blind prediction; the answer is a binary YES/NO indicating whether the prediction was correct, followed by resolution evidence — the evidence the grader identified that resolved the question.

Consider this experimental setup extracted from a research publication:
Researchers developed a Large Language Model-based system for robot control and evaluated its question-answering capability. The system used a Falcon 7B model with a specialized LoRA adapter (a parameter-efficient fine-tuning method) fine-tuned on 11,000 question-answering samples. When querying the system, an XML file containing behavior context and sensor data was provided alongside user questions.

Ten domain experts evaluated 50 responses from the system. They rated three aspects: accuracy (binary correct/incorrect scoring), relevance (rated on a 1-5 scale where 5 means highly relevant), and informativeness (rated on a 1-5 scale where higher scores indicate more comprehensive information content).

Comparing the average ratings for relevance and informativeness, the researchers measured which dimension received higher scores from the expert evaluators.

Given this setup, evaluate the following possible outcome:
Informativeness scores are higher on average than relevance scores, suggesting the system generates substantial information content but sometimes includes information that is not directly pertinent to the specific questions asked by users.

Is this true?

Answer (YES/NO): YES